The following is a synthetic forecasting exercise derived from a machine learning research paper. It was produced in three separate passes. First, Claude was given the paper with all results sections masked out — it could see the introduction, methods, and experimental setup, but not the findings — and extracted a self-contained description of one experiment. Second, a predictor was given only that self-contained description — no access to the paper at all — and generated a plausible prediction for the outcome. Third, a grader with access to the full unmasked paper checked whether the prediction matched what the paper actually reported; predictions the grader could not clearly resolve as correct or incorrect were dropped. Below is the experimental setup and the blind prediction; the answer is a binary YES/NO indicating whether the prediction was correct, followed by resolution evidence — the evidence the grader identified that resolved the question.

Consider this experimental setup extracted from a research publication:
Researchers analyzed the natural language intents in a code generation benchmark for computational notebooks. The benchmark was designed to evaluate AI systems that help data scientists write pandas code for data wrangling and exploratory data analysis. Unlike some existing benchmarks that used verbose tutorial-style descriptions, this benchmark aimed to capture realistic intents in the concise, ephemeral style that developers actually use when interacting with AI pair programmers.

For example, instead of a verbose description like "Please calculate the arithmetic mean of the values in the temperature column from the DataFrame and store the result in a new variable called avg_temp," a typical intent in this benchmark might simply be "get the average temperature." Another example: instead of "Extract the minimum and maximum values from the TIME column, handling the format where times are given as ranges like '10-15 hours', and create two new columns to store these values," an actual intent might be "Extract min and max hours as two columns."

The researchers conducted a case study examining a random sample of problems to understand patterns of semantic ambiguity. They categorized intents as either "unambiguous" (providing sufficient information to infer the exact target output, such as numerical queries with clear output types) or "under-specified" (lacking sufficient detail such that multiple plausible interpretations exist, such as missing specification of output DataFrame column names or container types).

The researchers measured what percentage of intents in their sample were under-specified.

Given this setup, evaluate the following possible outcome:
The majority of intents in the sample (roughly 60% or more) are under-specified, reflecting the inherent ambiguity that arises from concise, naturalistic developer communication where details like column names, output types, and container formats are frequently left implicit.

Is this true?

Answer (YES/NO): NO